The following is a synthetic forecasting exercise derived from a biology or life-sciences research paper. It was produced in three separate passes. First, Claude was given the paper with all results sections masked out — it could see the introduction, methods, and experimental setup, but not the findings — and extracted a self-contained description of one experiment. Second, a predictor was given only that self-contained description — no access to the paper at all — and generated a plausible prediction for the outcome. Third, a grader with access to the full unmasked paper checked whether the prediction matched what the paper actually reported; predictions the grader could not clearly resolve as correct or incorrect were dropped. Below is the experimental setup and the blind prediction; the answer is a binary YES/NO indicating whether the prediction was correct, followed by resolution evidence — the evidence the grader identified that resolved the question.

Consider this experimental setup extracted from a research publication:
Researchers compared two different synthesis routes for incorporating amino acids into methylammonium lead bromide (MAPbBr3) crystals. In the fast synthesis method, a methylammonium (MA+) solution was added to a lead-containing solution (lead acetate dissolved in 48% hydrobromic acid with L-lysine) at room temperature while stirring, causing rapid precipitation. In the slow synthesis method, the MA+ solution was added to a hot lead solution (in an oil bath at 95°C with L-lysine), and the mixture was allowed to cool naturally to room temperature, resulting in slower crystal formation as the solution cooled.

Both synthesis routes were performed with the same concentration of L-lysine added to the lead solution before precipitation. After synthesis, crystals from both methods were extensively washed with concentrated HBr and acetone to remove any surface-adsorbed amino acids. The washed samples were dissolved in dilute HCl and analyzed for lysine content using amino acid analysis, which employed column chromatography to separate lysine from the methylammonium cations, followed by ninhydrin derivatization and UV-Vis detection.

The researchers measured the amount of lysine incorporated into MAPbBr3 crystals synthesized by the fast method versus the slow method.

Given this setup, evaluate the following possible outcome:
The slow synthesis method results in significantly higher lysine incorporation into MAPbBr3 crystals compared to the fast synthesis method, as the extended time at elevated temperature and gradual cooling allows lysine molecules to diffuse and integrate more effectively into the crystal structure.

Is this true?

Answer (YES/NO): NO